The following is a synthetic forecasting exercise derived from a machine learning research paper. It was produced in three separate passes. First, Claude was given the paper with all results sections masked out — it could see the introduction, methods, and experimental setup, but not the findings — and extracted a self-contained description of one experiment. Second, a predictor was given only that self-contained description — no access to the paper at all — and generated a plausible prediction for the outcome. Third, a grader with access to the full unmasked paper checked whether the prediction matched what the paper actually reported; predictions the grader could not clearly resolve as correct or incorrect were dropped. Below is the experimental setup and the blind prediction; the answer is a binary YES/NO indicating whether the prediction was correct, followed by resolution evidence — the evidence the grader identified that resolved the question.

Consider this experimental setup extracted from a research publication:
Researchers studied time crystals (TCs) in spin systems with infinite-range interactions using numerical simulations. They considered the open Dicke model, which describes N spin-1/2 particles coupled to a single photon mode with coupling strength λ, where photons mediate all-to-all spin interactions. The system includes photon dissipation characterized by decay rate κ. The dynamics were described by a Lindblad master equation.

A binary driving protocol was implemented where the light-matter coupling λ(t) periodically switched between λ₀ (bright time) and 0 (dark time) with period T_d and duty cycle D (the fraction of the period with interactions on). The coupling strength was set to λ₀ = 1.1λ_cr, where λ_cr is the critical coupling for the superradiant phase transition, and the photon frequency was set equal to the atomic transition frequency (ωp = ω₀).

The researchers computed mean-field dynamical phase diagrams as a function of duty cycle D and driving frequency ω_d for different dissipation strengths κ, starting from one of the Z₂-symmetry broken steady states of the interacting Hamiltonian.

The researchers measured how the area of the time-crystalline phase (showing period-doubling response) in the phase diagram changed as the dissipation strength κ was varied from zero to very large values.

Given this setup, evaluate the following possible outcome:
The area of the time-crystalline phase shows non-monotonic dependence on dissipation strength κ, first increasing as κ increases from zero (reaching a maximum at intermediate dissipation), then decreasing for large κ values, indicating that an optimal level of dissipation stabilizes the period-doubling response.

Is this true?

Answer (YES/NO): YES